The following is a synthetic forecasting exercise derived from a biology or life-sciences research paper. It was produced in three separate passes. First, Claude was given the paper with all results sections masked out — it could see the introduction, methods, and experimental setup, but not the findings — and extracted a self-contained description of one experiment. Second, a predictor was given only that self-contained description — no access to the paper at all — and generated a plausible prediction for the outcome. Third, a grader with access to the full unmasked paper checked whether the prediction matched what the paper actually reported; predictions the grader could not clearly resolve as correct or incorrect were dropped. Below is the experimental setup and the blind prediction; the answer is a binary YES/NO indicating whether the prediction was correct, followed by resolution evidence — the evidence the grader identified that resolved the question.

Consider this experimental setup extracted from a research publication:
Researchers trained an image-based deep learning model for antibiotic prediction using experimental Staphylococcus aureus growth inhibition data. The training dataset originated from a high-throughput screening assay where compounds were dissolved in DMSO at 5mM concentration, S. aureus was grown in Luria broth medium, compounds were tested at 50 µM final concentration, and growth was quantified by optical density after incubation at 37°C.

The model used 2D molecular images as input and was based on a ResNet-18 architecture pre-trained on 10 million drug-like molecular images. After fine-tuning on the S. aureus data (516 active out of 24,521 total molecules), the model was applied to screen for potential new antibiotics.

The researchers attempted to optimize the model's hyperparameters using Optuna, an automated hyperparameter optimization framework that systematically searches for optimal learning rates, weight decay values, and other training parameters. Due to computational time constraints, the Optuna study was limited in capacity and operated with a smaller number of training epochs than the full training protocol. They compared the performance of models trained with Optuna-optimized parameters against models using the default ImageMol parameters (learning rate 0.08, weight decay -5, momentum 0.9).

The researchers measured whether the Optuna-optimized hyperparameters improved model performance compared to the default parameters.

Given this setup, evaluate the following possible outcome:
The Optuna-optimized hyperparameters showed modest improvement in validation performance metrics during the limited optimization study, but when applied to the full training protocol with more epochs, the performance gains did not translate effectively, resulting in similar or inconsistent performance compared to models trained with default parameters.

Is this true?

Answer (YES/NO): NO